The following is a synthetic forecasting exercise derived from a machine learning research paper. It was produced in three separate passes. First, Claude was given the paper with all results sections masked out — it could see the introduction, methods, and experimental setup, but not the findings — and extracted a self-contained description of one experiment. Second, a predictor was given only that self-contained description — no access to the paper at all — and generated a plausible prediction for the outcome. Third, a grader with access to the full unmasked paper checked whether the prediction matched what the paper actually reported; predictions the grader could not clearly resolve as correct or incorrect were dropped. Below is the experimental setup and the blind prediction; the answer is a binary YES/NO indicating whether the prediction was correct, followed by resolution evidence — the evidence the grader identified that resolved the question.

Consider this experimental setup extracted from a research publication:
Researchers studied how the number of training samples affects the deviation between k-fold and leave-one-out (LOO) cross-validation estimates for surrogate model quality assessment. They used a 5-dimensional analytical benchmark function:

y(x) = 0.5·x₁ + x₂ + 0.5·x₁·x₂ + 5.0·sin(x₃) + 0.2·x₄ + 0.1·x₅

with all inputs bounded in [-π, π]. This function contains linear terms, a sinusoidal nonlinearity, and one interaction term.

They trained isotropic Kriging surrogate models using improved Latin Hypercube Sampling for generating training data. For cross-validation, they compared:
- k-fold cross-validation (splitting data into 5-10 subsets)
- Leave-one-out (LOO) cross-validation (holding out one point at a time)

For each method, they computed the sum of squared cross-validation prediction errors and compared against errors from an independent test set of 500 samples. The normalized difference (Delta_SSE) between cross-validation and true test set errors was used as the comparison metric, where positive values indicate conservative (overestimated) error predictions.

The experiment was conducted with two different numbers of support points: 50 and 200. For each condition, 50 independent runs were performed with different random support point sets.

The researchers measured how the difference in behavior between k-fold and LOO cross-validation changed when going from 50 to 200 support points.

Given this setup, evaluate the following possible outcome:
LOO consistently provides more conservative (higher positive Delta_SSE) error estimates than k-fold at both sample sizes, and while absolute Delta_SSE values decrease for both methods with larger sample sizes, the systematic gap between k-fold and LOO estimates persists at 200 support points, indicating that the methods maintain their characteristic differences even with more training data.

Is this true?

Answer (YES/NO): NO